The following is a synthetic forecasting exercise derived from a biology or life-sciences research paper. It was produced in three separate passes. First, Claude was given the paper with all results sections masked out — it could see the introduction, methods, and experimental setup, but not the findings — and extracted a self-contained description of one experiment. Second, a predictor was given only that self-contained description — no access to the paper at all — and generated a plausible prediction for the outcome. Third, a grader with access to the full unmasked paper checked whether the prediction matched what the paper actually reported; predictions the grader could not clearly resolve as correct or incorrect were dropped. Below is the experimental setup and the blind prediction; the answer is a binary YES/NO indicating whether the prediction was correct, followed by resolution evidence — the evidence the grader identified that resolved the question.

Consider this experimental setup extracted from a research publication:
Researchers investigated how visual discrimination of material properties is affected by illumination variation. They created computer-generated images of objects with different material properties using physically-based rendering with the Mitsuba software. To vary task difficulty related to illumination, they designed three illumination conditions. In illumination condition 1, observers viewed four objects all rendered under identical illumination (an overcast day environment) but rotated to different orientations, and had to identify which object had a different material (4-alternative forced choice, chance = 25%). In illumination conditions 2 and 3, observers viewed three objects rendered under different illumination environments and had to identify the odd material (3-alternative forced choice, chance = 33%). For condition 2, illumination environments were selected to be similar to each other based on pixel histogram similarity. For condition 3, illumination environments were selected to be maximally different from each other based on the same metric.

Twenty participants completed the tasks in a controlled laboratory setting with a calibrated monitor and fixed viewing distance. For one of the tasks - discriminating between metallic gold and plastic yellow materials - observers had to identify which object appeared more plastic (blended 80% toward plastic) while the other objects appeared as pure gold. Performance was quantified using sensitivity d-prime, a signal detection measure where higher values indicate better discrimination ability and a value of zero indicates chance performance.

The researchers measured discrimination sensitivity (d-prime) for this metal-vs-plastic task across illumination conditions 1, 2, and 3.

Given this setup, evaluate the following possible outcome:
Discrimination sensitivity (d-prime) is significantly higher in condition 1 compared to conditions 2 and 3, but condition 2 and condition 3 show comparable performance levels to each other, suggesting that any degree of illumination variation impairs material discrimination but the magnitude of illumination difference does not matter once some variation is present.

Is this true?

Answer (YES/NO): NO